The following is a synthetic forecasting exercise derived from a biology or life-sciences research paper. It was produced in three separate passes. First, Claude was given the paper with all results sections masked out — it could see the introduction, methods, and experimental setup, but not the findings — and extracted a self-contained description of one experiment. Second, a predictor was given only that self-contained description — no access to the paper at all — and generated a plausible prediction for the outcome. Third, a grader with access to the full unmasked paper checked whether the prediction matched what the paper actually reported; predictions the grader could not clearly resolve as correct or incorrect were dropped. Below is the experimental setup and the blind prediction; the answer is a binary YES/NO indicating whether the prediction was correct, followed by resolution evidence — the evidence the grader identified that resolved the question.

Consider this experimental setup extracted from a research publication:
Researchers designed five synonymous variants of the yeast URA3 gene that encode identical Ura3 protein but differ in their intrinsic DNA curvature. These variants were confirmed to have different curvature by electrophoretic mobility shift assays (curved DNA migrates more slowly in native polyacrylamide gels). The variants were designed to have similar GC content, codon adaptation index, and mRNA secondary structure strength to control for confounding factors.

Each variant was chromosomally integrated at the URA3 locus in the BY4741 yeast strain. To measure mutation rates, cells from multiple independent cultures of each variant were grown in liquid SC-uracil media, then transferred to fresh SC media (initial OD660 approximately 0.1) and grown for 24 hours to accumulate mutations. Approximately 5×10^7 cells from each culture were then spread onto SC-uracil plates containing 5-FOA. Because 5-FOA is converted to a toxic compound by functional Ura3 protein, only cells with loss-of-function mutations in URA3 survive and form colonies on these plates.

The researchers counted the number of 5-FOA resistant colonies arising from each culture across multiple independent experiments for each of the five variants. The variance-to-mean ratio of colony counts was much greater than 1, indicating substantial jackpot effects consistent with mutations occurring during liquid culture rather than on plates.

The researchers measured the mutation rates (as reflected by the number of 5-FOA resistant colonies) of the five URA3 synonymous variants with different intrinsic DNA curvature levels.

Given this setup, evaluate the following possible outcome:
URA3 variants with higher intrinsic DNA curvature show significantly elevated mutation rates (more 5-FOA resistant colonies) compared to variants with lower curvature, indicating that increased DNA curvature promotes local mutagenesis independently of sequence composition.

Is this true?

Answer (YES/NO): NO